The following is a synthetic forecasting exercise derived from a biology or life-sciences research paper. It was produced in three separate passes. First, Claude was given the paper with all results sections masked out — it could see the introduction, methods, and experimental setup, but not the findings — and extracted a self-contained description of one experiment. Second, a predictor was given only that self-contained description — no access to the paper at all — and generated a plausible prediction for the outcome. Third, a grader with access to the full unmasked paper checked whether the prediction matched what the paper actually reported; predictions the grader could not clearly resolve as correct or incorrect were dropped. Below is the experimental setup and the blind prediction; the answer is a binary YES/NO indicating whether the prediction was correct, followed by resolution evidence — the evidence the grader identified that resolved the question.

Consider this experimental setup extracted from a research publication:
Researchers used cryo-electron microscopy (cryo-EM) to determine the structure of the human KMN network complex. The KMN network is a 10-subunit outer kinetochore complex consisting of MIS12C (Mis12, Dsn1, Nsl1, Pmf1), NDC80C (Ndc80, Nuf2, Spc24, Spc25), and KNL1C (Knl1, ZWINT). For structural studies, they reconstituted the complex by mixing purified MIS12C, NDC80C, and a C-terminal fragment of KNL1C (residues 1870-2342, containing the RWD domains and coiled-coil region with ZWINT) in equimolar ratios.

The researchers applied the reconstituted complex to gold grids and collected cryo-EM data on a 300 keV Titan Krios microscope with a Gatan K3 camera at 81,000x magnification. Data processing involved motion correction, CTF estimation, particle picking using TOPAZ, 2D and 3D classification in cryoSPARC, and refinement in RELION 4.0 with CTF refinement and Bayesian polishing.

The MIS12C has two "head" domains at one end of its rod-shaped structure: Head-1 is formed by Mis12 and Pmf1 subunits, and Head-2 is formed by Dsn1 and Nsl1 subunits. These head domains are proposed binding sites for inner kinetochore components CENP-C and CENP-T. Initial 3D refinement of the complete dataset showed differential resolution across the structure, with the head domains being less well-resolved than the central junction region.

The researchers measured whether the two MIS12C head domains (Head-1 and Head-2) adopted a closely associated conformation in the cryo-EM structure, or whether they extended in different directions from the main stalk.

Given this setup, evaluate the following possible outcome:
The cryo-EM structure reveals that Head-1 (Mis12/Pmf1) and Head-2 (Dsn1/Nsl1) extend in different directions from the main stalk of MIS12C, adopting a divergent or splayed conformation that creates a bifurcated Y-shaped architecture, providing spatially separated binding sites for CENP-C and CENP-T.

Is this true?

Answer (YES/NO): NO